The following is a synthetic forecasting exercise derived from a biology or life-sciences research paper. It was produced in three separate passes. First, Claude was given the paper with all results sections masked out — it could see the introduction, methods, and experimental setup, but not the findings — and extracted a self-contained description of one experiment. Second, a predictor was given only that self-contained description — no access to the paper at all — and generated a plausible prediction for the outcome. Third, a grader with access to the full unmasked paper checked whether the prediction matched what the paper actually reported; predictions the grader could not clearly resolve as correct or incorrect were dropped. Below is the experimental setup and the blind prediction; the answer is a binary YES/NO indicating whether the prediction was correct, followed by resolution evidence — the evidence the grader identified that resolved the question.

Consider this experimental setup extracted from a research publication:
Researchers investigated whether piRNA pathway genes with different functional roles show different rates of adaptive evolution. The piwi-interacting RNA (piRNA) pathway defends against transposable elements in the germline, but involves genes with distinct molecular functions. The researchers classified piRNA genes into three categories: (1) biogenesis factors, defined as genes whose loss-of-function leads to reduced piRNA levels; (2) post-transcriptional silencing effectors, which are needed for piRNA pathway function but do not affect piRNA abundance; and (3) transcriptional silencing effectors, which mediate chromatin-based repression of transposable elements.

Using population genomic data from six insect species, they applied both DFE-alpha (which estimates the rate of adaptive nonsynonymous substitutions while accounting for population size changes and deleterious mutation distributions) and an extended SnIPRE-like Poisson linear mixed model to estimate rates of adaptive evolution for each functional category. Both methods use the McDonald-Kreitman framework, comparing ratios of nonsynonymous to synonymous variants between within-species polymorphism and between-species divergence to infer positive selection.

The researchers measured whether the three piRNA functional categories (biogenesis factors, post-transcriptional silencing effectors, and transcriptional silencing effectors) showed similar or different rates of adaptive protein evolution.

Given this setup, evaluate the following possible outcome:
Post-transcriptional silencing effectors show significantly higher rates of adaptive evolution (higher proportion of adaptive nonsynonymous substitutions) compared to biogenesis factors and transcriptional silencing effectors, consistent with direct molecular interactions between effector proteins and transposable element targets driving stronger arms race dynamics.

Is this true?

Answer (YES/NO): NO